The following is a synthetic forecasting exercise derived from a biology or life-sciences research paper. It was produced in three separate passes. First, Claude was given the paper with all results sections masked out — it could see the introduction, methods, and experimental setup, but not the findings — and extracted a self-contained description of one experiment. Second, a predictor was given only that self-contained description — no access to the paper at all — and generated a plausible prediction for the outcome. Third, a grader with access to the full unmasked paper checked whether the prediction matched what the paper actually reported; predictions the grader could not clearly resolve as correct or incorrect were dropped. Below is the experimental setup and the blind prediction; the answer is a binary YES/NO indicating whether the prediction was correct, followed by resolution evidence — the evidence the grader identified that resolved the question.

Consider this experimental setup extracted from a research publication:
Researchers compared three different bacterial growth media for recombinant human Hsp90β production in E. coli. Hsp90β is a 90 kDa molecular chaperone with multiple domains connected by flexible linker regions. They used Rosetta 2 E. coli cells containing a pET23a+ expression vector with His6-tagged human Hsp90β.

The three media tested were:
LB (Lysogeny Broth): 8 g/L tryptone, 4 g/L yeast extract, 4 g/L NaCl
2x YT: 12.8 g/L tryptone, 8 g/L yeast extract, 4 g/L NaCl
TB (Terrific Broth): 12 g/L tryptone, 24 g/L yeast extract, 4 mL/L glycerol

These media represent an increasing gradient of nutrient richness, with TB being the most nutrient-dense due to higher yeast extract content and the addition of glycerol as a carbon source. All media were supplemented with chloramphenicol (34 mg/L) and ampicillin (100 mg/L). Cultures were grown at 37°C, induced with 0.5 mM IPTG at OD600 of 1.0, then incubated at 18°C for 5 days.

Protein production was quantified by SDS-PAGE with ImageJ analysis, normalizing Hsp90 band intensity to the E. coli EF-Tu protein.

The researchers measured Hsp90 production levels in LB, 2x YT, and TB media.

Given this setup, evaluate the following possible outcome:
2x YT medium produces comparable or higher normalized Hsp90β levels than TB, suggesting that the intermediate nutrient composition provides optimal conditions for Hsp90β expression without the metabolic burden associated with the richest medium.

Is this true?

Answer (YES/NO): NO